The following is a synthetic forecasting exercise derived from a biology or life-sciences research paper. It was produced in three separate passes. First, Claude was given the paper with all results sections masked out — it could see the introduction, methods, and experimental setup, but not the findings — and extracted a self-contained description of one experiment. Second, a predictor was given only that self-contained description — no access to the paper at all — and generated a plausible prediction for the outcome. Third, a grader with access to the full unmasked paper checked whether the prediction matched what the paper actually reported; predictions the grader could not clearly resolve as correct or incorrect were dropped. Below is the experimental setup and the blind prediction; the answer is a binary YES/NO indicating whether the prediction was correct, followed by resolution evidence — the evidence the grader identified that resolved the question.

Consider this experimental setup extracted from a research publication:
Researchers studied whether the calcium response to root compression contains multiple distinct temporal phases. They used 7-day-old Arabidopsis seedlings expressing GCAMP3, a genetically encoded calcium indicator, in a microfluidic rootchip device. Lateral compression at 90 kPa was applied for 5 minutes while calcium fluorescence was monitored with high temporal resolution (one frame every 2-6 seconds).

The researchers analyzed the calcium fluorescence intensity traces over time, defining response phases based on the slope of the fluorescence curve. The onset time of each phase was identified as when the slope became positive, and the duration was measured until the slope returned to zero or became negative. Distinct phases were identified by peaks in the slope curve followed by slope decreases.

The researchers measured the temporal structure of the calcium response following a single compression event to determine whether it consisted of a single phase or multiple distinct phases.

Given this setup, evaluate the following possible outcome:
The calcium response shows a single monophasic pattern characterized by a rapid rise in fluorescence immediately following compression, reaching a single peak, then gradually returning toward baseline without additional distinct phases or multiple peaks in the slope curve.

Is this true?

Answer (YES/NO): NO